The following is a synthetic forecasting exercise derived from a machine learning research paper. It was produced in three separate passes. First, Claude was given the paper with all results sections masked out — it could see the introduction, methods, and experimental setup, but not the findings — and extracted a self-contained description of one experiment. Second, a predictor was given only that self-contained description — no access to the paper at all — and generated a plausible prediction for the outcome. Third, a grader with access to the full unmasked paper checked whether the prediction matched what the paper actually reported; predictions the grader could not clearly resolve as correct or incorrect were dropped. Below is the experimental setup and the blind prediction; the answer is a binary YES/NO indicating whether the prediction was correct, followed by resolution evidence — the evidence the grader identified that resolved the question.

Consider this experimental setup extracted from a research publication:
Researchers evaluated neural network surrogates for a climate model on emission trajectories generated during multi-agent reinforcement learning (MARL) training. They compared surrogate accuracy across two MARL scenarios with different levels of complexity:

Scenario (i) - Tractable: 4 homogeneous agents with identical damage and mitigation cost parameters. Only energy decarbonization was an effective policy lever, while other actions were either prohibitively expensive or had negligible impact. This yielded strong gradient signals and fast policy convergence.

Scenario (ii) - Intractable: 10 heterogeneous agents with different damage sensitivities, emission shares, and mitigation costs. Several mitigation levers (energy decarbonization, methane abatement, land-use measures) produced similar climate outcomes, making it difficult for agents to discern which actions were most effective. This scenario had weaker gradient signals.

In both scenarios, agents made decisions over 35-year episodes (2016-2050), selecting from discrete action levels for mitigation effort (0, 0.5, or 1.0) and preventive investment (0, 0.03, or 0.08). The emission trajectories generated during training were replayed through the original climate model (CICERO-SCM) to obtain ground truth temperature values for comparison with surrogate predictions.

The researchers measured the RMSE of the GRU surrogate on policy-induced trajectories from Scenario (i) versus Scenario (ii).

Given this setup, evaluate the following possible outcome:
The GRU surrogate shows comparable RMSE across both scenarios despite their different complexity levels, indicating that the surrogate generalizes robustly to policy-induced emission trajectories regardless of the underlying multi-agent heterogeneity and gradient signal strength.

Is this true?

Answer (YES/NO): NO